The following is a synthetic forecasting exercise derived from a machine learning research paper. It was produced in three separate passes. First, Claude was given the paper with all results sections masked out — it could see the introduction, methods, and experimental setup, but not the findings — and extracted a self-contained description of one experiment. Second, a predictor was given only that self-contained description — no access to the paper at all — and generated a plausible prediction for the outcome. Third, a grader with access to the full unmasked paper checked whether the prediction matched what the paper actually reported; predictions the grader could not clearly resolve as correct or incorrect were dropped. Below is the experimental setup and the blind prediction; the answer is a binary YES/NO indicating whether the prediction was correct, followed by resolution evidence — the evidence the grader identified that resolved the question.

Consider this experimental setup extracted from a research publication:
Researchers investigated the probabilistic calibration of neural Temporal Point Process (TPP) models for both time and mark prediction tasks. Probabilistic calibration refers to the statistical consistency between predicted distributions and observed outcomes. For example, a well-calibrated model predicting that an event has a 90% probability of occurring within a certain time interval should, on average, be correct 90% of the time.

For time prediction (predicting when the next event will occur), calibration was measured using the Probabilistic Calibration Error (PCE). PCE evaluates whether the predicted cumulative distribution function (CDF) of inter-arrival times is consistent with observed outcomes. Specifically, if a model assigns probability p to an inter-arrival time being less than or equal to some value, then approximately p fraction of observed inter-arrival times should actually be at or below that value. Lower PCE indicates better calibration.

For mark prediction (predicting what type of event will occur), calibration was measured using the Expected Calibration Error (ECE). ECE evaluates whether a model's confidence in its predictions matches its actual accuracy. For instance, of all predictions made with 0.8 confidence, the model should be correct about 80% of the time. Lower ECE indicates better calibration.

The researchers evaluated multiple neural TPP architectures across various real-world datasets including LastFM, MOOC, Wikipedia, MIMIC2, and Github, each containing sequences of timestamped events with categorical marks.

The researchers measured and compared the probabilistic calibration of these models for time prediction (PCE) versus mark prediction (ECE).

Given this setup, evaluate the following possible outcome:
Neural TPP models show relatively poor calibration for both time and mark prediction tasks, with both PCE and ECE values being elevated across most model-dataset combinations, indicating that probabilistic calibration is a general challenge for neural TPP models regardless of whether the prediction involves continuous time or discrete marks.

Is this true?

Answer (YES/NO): NO